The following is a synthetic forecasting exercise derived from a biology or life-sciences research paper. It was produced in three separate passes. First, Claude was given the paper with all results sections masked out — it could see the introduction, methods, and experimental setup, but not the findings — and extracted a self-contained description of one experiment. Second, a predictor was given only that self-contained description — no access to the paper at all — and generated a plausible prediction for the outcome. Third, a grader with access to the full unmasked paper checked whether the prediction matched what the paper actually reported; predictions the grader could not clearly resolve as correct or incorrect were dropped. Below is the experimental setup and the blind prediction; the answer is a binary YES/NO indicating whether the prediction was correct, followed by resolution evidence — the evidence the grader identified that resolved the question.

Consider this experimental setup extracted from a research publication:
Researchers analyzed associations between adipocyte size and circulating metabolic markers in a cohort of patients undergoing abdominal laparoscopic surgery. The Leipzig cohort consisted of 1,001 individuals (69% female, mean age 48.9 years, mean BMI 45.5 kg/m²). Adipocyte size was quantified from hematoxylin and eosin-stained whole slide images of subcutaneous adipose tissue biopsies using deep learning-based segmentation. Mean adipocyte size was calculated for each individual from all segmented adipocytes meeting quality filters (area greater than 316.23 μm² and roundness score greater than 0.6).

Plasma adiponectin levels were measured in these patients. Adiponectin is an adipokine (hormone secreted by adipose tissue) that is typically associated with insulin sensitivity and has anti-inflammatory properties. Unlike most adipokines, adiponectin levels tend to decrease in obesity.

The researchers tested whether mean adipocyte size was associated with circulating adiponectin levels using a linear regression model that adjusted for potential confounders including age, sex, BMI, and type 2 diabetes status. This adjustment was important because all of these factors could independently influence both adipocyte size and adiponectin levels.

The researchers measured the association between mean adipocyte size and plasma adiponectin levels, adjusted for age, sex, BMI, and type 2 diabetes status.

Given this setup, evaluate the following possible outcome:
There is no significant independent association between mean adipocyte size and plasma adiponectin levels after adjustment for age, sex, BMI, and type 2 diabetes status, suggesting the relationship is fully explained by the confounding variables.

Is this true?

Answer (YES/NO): NO